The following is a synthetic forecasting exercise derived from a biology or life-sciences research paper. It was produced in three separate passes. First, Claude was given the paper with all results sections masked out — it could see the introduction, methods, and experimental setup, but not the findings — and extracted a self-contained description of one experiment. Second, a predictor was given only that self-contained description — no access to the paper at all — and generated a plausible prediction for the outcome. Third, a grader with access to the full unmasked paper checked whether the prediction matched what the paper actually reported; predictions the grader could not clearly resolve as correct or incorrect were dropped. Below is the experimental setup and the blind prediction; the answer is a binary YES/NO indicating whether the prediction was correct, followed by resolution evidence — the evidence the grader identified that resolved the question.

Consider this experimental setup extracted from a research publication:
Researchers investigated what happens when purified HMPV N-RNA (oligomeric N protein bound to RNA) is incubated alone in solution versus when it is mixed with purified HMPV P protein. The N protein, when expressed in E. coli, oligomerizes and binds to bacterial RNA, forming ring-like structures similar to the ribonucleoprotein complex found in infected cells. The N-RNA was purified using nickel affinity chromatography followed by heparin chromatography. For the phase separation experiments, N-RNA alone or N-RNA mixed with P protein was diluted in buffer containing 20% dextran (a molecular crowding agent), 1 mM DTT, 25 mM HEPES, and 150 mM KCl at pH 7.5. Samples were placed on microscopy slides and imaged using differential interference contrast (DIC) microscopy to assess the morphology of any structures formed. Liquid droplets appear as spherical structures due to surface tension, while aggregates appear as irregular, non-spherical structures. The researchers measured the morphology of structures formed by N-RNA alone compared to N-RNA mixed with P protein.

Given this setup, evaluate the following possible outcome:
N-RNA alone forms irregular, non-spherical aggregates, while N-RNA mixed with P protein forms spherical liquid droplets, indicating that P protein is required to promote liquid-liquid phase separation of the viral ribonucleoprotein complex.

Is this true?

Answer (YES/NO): YES